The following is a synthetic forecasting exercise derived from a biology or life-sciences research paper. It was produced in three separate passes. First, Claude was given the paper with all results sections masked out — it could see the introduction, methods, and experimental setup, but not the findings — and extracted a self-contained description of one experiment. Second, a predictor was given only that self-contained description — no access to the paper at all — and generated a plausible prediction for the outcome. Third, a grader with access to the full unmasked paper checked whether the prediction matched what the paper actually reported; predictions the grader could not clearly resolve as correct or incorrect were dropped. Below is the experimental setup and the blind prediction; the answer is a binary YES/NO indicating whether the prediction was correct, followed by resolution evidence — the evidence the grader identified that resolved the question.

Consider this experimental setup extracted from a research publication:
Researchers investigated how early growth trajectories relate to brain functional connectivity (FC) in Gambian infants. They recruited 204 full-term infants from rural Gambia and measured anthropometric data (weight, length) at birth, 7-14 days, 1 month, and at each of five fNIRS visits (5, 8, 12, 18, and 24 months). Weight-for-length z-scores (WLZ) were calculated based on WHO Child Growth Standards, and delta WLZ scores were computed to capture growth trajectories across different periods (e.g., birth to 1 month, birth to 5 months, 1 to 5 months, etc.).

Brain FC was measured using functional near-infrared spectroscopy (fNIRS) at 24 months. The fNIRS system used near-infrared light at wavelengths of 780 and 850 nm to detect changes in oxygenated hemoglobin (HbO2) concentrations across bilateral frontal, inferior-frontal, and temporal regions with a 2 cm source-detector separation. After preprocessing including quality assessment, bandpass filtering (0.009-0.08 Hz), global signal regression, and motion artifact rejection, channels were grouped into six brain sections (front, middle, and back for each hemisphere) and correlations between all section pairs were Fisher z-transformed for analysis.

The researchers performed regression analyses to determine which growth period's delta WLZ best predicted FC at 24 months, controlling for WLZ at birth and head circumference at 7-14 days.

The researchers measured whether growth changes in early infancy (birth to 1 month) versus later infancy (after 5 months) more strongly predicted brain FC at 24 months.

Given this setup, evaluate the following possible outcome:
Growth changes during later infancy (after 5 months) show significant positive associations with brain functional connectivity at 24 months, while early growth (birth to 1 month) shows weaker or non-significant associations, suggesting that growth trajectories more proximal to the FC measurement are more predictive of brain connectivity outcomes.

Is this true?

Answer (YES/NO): NO